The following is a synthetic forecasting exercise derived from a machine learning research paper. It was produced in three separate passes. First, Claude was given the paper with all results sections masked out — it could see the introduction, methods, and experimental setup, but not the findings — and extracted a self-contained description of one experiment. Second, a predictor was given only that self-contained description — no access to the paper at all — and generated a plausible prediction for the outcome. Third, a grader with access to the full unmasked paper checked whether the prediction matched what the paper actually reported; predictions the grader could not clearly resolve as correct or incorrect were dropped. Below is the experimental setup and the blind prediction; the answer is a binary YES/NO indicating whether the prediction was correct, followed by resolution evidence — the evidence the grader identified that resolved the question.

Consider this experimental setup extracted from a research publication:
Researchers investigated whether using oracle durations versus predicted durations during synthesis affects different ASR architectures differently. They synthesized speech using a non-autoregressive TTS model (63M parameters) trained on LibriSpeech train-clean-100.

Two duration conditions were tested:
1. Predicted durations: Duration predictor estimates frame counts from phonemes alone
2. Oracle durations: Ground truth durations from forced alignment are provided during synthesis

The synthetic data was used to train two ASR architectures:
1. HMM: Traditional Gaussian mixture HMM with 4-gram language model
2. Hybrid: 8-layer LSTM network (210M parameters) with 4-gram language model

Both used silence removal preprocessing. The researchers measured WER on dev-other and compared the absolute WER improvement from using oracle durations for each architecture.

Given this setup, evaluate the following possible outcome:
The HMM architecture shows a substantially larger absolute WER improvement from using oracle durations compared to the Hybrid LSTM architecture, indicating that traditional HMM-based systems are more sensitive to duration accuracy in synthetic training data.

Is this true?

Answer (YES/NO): NO